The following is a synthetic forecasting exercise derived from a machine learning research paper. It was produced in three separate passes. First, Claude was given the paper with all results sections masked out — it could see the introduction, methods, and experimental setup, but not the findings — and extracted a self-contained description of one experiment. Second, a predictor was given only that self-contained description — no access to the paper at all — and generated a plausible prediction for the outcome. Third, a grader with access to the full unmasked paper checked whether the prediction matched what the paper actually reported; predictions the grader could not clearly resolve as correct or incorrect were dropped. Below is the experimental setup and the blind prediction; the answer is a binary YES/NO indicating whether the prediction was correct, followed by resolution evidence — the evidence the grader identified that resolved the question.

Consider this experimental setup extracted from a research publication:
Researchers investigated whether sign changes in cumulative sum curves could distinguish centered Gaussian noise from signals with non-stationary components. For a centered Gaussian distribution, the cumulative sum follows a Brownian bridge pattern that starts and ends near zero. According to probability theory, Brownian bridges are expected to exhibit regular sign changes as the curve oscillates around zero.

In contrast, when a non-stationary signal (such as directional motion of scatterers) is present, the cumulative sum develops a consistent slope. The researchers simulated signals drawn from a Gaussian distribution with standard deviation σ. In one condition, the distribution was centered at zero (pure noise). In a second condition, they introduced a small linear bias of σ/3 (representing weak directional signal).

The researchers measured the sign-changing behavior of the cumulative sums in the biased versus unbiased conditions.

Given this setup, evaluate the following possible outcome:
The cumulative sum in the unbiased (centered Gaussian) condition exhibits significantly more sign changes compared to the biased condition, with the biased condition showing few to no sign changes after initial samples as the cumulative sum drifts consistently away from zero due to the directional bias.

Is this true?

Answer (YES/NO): YES